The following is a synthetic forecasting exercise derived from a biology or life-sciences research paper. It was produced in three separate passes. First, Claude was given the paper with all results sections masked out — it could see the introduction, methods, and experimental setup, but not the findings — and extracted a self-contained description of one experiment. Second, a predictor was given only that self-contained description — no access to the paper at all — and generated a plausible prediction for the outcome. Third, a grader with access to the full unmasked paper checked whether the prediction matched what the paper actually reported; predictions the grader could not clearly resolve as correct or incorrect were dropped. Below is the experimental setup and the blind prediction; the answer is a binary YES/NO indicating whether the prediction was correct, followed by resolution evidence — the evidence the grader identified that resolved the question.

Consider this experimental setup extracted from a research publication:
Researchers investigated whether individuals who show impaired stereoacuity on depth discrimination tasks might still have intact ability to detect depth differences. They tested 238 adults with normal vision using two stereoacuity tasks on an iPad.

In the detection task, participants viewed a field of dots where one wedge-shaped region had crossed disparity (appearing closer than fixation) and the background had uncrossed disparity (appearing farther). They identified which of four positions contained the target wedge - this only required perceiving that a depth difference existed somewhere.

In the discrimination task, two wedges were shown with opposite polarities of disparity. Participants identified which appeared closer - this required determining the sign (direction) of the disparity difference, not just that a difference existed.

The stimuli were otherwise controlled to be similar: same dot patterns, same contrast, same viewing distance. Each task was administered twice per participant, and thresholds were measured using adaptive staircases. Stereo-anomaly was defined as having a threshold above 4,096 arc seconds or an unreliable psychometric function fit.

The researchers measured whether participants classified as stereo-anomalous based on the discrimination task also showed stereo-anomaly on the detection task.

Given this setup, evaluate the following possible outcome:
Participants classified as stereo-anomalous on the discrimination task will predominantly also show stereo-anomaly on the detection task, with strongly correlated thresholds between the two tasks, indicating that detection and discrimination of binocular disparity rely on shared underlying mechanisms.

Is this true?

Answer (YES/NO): NO